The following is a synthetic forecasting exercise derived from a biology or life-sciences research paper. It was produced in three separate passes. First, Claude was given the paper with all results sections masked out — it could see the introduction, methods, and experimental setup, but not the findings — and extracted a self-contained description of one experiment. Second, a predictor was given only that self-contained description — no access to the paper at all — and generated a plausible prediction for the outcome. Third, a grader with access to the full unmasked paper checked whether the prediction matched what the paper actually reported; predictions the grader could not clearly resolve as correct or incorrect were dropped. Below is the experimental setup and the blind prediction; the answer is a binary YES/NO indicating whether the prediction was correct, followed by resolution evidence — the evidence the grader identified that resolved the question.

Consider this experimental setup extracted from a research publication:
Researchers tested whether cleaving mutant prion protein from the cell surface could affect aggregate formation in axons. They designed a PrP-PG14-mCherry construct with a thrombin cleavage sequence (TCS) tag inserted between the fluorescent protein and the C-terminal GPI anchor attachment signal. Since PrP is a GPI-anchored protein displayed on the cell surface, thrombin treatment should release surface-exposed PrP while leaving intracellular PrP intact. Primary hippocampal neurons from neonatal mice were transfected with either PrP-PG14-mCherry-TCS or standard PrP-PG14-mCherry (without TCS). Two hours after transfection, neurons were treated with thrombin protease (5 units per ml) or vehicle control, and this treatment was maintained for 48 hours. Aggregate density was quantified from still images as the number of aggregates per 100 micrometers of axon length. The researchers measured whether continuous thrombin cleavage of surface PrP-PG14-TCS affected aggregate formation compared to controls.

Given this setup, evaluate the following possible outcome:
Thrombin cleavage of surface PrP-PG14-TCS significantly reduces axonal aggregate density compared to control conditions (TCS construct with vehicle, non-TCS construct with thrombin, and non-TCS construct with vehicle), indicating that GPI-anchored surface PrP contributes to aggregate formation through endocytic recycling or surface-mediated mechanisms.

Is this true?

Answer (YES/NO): YES